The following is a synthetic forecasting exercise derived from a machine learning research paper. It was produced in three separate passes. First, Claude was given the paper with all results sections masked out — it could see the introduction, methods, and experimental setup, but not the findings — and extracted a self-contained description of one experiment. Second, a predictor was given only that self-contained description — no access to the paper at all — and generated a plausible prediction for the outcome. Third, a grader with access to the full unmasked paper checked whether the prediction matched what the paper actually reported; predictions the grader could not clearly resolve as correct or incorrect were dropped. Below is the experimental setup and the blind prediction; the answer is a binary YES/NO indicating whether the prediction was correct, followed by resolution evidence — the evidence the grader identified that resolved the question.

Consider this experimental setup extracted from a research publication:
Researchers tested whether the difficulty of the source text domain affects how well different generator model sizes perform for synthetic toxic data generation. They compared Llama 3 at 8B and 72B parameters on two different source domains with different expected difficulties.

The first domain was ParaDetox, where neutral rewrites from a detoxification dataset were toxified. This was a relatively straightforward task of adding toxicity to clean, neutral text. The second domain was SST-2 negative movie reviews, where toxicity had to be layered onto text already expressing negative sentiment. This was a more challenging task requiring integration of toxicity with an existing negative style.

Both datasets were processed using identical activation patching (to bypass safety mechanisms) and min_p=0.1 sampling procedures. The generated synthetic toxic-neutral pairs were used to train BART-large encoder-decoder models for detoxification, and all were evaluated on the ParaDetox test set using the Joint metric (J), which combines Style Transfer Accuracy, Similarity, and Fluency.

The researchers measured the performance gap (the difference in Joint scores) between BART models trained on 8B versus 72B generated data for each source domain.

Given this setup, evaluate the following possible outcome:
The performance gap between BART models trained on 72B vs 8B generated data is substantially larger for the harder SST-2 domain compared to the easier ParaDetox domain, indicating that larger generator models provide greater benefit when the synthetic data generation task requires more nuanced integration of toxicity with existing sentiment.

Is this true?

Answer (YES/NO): YES